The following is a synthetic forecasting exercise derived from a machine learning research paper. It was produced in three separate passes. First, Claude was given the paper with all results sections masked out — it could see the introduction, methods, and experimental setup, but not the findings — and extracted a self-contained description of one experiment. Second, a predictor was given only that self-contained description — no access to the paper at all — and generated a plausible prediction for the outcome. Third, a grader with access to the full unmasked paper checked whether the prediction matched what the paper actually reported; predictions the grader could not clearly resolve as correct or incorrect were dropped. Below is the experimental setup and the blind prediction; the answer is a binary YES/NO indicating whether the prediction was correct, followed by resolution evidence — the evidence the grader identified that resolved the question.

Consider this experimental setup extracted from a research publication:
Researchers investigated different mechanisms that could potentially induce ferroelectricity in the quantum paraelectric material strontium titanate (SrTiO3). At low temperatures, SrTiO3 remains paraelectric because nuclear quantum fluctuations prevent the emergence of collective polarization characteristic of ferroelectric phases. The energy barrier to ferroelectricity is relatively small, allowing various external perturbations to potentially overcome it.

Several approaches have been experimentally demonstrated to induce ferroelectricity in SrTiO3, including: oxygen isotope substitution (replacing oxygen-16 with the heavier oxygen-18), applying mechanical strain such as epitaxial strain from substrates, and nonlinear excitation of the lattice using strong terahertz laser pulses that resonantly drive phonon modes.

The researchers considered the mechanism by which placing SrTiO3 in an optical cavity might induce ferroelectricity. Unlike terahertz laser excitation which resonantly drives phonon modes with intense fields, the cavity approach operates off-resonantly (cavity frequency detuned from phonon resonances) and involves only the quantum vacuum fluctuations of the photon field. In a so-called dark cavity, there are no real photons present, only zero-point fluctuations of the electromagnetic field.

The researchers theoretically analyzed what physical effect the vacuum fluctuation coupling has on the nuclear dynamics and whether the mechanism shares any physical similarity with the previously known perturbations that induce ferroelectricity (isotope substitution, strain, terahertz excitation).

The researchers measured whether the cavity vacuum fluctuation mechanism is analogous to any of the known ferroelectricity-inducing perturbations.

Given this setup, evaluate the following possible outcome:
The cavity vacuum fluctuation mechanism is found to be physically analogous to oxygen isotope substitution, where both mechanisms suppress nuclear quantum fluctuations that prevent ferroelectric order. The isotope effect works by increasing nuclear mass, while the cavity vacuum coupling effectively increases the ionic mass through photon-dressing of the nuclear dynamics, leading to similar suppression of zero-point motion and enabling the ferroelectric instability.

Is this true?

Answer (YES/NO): NO